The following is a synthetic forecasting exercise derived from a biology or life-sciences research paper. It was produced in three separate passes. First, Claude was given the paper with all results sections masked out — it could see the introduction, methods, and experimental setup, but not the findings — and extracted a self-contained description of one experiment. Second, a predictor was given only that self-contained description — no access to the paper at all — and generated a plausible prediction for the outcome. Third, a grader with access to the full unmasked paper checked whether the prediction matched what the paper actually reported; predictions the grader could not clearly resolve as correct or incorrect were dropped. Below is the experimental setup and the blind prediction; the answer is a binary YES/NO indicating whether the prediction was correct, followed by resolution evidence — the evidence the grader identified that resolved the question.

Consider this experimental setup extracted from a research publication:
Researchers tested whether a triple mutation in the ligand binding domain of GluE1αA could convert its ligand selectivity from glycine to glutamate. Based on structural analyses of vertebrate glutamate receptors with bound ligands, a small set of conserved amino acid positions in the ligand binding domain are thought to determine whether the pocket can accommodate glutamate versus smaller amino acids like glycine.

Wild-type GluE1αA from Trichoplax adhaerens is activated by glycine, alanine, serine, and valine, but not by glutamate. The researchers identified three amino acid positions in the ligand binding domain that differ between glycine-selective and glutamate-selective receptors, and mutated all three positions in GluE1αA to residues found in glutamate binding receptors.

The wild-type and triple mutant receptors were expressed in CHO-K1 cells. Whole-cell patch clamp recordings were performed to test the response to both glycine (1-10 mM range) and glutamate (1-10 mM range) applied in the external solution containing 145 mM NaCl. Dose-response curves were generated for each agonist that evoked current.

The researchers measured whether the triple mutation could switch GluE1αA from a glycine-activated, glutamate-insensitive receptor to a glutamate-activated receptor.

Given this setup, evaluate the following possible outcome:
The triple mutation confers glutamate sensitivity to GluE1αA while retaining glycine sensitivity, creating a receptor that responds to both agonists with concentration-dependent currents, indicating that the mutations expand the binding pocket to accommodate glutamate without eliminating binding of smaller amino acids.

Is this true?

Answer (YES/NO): NO